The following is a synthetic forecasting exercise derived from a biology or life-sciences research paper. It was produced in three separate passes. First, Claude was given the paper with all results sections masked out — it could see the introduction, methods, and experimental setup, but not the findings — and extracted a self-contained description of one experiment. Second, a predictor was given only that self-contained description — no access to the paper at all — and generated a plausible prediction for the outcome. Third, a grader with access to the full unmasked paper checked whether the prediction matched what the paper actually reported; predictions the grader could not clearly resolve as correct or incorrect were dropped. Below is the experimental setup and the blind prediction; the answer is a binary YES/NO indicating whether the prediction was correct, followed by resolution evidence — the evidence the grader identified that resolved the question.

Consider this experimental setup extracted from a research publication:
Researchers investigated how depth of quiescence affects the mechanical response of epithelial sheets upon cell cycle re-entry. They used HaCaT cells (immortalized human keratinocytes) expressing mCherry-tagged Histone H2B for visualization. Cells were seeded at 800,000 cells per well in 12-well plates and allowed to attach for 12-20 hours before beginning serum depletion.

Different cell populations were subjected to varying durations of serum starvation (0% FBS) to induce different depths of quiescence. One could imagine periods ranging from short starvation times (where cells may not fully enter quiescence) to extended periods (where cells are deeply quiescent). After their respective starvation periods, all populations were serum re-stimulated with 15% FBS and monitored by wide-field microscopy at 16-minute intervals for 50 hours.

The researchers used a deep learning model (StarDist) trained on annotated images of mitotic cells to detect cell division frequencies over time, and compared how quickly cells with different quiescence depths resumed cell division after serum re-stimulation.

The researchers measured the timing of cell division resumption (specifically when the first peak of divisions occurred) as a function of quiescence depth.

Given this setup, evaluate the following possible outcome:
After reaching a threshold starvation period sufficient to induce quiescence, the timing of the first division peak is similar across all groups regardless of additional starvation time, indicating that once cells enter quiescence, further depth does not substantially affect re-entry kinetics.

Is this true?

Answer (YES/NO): NO